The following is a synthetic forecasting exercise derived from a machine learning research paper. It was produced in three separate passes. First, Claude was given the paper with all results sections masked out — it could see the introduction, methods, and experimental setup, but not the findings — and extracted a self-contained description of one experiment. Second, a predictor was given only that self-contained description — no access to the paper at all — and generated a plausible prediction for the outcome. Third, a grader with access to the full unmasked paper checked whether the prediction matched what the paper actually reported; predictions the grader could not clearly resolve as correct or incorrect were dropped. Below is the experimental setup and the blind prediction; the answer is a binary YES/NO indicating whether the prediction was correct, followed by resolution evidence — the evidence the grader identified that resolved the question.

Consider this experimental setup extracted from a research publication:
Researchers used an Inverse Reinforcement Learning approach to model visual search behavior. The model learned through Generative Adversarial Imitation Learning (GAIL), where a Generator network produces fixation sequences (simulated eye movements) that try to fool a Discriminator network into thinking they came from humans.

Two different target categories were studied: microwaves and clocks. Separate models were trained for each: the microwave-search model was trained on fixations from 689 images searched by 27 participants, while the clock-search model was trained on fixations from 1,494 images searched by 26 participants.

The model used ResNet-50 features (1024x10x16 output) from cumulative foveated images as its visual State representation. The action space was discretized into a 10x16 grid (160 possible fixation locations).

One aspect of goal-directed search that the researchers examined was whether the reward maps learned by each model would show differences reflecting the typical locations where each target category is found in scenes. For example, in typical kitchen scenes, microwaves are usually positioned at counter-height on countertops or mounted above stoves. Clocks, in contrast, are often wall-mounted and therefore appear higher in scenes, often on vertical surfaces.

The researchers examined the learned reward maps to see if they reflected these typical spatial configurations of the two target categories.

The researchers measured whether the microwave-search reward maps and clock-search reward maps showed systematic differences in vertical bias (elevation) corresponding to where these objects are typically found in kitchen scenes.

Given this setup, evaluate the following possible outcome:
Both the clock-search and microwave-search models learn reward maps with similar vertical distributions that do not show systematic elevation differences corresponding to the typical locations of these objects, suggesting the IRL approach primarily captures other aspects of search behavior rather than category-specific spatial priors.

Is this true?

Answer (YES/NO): NO